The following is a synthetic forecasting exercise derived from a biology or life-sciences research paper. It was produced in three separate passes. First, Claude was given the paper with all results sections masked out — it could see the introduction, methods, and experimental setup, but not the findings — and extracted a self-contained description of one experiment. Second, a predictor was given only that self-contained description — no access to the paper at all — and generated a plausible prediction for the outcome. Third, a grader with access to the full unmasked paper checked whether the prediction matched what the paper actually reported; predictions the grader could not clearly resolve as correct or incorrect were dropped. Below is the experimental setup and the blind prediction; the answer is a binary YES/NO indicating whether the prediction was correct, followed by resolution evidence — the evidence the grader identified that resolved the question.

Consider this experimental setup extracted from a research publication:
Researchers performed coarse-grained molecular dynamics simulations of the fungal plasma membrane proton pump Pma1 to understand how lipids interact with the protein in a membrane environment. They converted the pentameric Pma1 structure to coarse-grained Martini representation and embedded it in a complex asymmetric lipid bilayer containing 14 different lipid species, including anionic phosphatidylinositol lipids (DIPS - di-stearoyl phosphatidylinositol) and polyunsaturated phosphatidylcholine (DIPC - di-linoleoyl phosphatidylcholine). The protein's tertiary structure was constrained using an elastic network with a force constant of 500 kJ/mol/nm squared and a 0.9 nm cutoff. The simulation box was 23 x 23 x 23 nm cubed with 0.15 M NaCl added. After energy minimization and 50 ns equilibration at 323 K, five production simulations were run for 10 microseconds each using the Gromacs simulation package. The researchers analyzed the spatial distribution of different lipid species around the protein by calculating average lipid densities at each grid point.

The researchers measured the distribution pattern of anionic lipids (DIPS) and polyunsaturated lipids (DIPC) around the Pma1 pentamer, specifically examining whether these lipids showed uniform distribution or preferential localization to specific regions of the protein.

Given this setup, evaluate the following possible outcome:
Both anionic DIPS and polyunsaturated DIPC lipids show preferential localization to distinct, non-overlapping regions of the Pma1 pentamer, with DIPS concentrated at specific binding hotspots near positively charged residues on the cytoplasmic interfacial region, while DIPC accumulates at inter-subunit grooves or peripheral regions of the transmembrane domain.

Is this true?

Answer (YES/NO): NO